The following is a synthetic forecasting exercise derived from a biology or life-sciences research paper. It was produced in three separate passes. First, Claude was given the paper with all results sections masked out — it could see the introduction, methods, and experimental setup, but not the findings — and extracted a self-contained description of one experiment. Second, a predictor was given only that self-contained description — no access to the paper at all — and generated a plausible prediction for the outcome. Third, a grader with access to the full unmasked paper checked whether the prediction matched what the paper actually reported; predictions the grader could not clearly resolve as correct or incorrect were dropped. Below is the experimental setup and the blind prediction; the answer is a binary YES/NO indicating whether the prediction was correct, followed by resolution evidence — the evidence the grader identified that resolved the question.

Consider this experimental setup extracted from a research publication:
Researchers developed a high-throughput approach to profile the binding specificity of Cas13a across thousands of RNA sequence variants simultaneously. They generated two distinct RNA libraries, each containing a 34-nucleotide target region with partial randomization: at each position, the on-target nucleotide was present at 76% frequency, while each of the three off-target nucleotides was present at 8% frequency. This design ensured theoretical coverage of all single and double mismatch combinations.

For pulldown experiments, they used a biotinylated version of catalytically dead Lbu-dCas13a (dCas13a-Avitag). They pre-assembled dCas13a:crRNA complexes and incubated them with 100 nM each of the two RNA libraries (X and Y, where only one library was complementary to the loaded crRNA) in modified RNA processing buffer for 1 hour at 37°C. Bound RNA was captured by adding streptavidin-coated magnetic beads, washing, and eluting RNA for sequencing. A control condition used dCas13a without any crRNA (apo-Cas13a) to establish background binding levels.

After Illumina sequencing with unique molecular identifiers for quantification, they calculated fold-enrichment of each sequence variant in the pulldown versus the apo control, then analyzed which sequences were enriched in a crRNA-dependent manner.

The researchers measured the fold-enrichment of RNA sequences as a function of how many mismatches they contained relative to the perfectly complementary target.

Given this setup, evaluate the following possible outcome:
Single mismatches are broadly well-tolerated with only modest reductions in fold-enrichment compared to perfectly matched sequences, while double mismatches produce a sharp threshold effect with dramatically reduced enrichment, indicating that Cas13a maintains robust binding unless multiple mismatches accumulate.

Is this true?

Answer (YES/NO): NO